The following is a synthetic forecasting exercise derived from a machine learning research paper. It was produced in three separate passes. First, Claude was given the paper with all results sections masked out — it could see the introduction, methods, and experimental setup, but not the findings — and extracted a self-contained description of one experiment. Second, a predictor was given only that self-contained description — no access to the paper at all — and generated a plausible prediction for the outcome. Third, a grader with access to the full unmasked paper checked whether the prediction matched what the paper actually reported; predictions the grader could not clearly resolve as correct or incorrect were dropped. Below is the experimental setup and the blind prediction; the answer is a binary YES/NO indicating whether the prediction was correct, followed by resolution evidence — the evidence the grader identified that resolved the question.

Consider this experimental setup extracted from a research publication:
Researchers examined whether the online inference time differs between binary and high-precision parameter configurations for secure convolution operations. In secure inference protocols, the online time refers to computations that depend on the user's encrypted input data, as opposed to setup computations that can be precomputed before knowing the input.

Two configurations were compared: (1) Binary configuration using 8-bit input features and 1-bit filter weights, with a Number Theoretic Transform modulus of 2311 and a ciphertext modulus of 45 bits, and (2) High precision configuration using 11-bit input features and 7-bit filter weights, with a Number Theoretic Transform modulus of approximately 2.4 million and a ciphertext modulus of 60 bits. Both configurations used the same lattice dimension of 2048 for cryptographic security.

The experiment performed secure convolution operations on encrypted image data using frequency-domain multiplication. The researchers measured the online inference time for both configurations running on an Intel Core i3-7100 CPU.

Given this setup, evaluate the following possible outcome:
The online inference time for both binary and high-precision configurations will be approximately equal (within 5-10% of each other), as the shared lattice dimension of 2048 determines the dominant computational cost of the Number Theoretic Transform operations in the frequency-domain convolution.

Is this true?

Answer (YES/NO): YES